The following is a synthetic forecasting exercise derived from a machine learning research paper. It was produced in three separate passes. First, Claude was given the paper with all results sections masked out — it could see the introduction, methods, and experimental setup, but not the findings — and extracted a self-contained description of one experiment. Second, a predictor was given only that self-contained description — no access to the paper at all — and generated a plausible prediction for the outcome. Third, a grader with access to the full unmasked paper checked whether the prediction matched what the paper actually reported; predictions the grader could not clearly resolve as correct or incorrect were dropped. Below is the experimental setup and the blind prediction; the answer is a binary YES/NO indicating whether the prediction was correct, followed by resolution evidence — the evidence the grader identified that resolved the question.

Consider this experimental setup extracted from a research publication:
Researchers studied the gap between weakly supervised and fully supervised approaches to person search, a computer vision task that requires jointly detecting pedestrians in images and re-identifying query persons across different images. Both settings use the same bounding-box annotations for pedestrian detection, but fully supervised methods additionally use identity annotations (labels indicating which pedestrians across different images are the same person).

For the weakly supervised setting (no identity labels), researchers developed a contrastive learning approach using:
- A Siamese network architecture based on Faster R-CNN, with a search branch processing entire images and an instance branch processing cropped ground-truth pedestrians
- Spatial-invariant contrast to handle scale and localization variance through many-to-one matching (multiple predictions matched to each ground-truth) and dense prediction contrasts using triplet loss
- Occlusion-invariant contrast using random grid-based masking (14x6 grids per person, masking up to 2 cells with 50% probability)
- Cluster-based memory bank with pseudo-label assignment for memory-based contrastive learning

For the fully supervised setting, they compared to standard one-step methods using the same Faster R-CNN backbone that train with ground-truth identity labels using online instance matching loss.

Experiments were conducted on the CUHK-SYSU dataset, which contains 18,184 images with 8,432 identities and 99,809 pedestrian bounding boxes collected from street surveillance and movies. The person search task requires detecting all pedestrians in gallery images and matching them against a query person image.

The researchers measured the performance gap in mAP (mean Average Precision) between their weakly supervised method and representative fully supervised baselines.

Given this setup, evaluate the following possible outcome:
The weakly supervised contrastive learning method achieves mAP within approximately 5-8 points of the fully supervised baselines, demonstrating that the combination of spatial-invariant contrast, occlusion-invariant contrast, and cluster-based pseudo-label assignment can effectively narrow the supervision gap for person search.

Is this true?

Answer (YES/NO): YES